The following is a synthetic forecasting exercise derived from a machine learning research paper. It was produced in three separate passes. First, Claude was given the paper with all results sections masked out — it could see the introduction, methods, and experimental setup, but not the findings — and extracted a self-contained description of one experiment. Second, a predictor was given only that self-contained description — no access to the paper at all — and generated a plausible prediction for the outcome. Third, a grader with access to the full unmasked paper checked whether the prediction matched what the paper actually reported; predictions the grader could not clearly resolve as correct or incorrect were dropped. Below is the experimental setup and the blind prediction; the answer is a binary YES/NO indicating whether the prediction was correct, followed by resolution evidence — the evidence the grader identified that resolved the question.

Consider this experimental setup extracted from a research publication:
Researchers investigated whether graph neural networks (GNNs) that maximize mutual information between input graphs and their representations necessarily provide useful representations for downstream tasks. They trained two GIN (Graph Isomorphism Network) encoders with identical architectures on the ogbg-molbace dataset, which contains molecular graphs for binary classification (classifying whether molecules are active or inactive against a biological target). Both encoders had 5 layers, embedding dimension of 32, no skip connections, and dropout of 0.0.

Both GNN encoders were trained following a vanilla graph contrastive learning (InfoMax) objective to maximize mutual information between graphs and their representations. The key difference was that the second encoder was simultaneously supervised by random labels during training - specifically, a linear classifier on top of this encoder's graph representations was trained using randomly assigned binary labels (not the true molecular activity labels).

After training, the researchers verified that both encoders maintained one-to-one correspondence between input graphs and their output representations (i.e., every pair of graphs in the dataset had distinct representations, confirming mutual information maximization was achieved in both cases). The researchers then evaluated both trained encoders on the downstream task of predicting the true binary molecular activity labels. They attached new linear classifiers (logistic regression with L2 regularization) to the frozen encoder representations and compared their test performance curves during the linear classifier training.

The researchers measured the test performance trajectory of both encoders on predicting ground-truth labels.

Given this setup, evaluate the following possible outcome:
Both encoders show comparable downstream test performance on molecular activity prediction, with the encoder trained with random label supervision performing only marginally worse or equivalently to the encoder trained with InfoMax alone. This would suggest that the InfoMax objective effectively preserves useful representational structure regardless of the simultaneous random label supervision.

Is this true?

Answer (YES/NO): NO